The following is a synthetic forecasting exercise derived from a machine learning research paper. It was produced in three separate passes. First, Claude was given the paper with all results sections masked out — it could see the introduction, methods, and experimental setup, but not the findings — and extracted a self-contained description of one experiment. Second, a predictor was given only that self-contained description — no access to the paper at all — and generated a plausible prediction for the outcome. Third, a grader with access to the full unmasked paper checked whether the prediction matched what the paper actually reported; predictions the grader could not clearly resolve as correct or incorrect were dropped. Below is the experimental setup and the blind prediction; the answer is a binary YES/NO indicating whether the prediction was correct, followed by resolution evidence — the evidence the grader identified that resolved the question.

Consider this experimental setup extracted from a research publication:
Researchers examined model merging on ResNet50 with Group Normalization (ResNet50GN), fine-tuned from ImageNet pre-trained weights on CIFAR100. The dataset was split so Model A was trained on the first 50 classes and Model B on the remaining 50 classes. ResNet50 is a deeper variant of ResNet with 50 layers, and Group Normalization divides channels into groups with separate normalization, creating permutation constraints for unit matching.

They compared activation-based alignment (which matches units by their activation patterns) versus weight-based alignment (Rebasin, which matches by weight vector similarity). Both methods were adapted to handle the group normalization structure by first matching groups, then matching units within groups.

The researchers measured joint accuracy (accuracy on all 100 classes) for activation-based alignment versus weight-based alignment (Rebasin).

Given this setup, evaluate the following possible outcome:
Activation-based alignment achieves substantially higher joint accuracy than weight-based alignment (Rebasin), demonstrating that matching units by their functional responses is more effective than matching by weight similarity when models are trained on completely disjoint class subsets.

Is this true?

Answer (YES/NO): NO